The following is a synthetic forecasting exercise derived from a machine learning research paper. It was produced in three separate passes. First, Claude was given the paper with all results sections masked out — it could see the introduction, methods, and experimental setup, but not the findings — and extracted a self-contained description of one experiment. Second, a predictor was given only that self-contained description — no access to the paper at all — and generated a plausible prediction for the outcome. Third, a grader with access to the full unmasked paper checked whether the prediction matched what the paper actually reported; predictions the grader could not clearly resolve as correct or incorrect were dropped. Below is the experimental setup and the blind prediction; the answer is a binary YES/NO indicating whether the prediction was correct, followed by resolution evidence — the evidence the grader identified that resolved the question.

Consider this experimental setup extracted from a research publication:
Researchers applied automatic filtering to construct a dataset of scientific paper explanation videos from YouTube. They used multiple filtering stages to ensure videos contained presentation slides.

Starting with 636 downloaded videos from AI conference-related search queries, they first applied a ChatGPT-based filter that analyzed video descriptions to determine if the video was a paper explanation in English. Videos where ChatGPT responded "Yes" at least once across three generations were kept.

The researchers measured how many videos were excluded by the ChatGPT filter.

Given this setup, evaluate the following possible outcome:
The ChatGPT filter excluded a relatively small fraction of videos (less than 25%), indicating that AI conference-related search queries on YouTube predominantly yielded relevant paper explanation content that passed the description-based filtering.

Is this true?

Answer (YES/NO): NO